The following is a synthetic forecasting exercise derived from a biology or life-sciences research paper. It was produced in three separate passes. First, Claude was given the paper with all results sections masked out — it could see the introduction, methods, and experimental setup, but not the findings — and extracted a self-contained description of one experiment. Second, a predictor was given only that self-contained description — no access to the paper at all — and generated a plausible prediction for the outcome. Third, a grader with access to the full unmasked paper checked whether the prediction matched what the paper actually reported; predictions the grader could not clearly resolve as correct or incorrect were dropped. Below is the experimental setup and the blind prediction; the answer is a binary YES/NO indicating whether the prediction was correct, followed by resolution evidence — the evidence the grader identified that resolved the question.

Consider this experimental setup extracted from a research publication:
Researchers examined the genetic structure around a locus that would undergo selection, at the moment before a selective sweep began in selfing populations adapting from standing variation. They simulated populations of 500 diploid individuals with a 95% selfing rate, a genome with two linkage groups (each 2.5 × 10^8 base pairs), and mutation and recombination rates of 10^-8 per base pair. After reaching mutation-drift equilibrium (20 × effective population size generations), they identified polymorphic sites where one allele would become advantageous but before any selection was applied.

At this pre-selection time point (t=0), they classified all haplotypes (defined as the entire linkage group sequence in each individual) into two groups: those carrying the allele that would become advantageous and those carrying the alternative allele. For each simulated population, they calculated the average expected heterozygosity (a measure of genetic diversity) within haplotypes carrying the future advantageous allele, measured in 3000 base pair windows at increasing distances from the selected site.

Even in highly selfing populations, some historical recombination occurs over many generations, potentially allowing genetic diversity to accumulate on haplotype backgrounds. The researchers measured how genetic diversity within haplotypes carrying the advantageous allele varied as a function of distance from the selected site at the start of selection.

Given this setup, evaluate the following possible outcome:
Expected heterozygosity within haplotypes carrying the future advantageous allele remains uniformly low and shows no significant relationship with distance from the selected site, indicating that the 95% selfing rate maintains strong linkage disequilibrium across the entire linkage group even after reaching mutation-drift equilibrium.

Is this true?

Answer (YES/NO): NO